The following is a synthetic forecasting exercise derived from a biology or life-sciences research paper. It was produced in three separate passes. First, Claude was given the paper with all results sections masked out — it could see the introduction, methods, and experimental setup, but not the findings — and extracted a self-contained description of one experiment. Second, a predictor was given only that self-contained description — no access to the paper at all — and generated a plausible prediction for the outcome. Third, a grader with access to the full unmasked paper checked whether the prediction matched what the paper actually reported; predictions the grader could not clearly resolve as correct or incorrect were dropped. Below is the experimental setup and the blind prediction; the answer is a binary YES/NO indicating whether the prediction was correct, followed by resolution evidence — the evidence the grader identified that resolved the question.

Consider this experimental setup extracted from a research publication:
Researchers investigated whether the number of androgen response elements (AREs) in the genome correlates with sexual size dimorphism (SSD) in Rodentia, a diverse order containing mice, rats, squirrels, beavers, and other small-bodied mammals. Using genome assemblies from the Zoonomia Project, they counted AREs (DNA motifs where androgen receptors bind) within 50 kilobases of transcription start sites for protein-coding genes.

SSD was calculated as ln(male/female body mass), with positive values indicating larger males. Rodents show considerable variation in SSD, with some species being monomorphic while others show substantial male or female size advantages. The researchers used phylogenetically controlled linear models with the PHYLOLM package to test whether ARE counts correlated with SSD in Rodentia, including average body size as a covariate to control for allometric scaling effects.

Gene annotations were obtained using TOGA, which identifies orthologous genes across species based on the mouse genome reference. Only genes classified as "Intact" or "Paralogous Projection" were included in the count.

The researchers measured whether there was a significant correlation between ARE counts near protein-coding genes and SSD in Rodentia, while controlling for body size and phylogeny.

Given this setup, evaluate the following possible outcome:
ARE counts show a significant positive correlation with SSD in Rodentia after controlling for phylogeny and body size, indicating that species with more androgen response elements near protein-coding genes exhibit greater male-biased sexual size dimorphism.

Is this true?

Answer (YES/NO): YES